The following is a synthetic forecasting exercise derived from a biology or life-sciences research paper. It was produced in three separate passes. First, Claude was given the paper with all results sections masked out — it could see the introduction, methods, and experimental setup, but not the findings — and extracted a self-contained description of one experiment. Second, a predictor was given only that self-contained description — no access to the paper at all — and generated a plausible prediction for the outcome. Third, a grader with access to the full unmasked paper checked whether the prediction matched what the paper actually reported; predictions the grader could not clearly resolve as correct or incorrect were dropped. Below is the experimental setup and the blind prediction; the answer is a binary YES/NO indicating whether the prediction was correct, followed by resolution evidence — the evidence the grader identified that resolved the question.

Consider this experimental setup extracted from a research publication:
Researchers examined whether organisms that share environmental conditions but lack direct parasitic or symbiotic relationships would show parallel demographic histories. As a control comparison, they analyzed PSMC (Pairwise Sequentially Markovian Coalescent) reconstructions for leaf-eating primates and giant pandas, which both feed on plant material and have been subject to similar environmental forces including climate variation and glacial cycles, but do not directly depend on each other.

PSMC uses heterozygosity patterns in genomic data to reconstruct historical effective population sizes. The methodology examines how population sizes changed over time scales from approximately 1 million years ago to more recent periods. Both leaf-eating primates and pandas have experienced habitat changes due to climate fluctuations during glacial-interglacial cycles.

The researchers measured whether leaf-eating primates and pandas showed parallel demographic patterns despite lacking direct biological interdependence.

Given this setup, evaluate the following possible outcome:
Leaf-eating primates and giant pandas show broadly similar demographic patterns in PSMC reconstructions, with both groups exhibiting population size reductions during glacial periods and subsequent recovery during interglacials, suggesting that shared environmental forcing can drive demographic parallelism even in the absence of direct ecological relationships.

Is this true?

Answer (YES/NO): YES